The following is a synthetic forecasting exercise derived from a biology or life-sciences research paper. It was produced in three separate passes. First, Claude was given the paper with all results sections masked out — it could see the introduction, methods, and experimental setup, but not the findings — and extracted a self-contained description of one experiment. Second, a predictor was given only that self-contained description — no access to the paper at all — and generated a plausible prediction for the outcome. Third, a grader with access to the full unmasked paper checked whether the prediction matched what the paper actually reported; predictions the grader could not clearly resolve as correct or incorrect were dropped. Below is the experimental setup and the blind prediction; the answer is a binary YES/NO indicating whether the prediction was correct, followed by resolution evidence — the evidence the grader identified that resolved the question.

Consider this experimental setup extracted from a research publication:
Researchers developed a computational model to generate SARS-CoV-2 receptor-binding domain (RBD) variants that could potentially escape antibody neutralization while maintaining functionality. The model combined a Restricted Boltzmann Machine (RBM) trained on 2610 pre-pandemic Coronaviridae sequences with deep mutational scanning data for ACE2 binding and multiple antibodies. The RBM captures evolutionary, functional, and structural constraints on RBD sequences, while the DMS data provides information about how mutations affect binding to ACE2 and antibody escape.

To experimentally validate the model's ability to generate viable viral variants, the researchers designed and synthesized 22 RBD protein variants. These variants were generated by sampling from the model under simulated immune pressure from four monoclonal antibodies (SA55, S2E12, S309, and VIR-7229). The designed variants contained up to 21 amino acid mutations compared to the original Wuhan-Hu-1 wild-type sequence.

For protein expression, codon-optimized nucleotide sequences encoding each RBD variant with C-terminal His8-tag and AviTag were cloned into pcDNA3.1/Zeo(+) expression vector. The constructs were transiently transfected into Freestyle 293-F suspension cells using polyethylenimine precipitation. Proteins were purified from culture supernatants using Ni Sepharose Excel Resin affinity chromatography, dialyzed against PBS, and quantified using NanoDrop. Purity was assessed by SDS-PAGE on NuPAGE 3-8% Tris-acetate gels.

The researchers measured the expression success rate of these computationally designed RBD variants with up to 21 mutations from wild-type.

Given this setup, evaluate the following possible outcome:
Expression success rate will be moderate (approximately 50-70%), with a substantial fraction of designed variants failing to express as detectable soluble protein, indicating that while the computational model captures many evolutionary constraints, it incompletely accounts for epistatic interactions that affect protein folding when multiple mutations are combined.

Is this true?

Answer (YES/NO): YES